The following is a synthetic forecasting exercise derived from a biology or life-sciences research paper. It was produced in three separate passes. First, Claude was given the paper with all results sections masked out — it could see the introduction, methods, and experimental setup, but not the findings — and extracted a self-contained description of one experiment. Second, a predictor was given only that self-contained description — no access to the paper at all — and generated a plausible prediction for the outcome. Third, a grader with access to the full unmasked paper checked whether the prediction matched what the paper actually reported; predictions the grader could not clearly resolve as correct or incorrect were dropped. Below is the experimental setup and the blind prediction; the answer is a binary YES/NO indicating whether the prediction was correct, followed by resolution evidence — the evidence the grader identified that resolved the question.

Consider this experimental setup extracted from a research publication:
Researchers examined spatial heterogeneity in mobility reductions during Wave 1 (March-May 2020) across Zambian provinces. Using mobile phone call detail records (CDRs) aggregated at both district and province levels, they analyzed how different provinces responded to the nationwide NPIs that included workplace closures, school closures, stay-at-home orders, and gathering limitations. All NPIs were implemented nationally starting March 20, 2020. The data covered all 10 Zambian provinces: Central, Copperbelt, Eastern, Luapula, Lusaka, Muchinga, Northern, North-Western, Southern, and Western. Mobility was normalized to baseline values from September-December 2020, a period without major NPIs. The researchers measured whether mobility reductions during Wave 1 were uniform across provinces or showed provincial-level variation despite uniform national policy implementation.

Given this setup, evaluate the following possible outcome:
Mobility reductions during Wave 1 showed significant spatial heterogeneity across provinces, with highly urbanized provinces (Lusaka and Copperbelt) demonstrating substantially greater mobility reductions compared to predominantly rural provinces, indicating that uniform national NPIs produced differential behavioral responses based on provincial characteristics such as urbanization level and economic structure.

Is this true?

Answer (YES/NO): NO